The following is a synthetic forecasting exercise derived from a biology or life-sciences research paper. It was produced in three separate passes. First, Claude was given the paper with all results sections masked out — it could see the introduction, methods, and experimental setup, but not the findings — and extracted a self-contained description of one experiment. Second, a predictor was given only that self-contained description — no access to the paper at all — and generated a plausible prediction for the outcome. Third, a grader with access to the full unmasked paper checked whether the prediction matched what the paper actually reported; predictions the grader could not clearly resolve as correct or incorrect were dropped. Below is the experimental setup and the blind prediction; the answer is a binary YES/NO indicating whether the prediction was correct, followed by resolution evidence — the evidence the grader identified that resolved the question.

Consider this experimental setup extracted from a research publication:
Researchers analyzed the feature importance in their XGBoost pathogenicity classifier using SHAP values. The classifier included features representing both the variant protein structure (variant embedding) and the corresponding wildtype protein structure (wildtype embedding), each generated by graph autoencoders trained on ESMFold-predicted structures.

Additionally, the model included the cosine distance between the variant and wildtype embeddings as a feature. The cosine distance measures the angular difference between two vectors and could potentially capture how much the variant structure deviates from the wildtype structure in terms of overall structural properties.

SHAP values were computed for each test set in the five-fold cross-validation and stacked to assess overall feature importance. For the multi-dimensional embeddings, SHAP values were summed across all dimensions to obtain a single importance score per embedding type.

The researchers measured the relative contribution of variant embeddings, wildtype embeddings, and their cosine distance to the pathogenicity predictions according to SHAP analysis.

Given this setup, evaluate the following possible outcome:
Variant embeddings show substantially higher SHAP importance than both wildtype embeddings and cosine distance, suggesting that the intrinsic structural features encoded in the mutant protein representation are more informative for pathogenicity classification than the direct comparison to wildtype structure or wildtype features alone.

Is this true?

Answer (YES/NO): NO